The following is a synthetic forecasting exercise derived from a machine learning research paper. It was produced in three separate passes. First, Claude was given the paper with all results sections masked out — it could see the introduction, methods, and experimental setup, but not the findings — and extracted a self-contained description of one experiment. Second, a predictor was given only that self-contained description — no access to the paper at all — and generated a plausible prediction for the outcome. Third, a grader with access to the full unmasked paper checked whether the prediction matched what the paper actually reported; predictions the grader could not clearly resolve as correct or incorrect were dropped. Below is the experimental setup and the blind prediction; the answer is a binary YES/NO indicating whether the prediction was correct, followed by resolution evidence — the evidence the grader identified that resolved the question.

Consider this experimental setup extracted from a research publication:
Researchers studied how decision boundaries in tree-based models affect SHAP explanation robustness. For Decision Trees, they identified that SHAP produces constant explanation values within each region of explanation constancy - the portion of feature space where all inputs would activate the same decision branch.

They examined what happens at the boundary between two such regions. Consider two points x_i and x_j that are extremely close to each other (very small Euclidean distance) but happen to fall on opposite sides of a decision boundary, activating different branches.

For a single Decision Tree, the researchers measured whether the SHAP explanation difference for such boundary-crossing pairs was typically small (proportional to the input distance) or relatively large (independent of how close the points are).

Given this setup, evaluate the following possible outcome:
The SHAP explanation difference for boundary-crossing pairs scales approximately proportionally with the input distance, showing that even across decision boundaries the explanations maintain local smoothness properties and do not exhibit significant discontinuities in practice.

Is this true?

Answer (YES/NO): NO